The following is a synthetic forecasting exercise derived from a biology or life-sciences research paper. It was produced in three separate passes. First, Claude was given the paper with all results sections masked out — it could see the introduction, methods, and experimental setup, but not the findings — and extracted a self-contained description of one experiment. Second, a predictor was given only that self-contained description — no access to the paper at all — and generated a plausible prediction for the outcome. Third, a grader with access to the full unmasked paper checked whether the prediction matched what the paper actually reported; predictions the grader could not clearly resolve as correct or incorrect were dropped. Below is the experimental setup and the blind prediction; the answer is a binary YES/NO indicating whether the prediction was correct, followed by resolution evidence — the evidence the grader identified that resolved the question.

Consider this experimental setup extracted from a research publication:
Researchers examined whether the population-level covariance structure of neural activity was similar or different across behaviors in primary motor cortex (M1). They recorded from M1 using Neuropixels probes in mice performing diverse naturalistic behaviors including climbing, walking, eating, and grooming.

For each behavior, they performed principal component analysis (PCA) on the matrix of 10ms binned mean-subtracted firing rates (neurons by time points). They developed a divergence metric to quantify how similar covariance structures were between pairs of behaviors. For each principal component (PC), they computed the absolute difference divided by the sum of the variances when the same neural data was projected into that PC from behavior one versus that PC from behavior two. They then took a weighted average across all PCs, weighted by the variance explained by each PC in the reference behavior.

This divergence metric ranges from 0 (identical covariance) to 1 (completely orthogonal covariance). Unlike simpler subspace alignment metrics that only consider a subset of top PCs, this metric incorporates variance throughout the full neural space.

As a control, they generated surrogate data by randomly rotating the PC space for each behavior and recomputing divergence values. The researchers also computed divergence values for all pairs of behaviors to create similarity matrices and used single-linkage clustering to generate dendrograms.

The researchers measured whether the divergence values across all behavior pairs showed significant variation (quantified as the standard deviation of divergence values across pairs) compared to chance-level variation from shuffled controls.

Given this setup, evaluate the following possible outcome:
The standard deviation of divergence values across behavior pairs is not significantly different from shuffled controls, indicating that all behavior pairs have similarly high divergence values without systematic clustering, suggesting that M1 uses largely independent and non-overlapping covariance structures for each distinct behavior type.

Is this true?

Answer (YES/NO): NO